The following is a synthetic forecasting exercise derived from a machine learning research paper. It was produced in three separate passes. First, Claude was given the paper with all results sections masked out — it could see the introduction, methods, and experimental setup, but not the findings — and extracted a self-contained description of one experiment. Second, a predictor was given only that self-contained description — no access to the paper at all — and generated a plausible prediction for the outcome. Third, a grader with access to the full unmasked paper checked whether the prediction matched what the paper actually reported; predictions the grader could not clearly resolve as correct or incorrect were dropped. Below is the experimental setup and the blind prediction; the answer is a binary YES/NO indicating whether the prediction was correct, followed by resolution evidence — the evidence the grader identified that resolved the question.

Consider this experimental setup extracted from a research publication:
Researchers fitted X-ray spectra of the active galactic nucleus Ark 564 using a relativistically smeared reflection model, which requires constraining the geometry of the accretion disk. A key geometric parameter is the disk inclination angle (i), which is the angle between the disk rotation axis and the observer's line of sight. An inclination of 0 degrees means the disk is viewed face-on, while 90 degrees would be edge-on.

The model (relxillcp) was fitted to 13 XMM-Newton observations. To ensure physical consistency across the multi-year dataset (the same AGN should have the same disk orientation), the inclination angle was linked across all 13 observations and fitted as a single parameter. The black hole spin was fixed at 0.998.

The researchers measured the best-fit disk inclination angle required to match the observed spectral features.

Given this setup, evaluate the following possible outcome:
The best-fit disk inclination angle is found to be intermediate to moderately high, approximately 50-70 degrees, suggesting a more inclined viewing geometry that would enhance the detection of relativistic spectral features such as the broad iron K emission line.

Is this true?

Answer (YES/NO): YES